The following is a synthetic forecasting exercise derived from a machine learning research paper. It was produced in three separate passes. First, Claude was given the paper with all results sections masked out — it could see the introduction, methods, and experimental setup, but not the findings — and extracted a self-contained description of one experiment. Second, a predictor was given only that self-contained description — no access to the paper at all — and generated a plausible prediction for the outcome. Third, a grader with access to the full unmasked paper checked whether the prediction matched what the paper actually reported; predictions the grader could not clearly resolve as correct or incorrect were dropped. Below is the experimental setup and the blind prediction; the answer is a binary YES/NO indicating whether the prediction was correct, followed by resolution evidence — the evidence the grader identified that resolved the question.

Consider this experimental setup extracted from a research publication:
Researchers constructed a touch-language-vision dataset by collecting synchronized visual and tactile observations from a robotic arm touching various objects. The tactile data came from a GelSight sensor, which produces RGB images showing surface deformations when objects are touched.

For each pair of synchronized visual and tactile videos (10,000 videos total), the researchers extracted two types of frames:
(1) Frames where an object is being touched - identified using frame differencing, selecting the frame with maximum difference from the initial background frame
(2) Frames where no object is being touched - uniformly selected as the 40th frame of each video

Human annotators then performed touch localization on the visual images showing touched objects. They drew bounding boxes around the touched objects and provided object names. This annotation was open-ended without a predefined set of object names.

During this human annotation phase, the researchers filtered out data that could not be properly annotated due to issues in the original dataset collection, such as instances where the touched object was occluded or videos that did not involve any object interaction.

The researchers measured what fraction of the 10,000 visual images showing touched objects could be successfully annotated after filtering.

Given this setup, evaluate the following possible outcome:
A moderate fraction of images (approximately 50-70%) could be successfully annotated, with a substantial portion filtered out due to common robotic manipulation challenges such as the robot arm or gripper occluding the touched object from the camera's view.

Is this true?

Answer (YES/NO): NO